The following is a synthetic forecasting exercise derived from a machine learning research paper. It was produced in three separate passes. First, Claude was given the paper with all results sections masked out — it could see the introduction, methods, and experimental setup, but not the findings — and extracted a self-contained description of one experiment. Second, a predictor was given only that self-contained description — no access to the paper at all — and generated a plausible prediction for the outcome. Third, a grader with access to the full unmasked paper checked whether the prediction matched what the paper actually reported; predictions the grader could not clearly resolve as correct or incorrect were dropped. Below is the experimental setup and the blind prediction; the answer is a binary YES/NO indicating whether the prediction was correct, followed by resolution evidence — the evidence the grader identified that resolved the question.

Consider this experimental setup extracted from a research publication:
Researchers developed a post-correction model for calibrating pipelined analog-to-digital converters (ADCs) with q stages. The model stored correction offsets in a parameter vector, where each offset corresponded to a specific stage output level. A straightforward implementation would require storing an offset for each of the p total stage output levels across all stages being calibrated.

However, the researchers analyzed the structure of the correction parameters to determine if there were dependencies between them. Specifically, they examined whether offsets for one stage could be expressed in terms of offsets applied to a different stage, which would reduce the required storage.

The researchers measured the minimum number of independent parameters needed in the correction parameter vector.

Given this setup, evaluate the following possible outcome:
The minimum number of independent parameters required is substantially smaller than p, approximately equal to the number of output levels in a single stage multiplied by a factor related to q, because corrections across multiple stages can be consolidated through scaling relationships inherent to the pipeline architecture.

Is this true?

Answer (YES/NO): NO